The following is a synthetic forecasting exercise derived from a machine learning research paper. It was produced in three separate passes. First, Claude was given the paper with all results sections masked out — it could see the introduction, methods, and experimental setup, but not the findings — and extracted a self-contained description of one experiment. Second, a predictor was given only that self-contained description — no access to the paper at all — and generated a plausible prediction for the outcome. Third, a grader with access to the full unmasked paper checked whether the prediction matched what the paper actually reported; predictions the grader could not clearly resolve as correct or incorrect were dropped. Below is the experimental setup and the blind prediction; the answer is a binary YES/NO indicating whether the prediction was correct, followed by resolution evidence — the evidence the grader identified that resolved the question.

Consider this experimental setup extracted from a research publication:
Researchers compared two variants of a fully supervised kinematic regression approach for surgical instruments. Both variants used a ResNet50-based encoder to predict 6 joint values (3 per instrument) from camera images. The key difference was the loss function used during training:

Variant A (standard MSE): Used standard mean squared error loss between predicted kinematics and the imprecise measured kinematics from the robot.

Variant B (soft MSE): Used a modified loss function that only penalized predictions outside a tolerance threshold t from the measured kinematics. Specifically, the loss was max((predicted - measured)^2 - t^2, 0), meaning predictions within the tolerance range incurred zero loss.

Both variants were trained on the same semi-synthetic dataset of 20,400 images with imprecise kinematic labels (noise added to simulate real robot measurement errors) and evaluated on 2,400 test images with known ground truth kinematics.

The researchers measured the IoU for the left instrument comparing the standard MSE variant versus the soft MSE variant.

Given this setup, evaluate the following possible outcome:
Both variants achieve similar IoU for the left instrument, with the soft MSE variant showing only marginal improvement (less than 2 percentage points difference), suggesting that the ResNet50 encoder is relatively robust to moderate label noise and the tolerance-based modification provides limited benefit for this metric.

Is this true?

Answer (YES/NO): NO